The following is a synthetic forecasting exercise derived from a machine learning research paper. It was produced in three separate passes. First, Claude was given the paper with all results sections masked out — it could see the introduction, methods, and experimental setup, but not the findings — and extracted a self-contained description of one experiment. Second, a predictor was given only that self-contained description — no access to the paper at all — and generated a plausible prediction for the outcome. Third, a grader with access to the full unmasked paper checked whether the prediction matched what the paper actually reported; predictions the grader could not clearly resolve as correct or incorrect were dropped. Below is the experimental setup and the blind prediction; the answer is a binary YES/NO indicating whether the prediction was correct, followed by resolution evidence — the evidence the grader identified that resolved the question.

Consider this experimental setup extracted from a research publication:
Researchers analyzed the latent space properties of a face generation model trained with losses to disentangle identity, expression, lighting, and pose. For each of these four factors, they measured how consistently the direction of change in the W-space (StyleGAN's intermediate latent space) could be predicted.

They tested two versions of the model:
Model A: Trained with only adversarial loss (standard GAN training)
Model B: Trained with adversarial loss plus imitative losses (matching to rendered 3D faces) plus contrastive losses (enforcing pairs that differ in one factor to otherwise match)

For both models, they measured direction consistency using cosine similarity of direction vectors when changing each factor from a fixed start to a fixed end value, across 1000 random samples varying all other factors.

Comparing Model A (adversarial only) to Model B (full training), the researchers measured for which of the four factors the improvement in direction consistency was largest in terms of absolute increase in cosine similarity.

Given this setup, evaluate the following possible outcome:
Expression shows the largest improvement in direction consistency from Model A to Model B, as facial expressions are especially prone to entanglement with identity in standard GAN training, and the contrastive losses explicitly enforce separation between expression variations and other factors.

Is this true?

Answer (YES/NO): NO